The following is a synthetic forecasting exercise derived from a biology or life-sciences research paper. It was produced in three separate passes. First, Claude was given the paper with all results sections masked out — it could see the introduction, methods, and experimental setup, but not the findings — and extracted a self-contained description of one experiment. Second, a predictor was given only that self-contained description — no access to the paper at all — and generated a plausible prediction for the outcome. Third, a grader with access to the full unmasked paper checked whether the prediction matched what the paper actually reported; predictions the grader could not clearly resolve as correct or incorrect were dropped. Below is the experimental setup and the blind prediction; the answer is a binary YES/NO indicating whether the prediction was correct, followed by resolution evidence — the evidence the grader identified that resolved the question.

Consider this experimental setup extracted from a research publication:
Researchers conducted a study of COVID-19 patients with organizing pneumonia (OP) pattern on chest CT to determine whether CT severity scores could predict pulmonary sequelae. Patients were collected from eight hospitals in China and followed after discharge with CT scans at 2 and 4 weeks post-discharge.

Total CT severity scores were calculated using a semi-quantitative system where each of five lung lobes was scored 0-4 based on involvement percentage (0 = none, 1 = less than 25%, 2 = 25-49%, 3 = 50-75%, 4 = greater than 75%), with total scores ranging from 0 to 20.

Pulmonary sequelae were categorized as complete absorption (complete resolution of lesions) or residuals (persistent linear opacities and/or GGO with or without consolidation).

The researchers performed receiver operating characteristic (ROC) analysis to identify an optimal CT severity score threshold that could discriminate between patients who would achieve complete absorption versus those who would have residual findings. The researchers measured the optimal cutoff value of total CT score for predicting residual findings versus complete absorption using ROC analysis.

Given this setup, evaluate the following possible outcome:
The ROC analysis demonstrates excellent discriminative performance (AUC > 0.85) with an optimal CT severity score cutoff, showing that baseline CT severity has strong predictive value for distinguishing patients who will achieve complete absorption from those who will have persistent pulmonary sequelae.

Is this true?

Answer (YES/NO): NO